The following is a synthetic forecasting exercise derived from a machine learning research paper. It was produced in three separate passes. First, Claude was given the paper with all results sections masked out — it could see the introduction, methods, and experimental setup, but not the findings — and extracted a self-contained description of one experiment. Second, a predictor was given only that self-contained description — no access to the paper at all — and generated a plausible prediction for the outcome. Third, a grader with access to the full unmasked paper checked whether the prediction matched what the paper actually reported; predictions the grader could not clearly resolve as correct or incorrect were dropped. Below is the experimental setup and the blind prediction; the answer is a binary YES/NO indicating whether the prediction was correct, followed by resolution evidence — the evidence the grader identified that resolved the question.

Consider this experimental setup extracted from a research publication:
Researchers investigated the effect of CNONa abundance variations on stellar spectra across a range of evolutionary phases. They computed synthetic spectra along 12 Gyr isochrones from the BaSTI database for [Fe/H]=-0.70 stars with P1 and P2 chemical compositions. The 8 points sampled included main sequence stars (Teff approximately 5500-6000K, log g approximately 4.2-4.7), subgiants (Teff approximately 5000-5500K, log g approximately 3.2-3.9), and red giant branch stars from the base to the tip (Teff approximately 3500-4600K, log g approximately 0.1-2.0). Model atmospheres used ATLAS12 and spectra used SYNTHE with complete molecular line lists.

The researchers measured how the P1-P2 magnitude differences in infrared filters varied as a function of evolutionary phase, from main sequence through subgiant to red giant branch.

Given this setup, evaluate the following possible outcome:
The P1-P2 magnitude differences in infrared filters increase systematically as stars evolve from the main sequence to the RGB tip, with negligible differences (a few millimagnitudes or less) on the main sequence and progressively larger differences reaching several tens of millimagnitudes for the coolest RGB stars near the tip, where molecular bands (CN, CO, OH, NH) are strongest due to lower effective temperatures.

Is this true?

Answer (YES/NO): NO